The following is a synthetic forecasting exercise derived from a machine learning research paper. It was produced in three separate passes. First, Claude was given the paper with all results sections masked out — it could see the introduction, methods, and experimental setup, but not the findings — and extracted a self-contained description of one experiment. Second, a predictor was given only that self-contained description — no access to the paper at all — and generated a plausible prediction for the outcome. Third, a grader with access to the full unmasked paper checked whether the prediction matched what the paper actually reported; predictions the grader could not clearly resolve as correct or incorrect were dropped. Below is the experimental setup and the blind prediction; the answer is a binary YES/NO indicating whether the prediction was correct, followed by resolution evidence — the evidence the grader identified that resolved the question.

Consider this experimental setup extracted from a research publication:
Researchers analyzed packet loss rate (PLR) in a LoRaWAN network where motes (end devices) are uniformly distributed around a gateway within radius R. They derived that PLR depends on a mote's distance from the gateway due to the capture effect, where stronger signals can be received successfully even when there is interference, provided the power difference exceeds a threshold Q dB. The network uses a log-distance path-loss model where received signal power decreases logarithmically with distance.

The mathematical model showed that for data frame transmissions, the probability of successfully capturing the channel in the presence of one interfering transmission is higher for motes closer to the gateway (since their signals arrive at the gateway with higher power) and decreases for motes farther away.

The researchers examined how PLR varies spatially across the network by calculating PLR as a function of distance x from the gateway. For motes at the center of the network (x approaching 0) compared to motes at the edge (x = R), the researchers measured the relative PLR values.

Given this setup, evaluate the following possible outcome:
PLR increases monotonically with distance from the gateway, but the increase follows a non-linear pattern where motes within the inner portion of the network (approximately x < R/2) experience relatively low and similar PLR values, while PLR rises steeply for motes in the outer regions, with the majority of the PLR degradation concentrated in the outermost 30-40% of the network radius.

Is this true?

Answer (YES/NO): NO